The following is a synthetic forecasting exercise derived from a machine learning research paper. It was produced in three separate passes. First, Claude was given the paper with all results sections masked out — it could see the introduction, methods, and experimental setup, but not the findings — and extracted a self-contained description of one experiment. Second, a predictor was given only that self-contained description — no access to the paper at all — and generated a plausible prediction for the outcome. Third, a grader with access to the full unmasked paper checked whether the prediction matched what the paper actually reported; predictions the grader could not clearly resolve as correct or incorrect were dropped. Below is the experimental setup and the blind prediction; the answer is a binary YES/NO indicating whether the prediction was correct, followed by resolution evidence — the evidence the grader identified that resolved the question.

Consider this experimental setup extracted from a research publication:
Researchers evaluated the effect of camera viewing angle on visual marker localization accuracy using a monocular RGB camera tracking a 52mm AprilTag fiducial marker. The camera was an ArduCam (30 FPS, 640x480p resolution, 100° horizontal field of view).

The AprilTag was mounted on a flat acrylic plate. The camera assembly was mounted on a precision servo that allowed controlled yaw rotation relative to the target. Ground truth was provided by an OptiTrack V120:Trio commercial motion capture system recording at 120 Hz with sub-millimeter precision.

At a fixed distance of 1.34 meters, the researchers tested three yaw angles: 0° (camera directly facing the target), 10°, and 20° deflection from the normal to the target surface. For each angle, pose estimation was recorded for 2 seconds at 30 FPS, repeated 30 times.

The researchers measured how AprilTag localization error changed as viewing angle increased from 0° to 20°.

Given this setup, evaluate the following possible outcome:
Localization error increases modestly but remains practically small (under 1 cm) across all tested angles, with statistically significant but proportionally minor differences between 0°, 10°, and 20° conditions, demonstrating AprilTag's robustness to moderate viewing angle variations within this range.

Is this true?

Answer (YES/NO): NO